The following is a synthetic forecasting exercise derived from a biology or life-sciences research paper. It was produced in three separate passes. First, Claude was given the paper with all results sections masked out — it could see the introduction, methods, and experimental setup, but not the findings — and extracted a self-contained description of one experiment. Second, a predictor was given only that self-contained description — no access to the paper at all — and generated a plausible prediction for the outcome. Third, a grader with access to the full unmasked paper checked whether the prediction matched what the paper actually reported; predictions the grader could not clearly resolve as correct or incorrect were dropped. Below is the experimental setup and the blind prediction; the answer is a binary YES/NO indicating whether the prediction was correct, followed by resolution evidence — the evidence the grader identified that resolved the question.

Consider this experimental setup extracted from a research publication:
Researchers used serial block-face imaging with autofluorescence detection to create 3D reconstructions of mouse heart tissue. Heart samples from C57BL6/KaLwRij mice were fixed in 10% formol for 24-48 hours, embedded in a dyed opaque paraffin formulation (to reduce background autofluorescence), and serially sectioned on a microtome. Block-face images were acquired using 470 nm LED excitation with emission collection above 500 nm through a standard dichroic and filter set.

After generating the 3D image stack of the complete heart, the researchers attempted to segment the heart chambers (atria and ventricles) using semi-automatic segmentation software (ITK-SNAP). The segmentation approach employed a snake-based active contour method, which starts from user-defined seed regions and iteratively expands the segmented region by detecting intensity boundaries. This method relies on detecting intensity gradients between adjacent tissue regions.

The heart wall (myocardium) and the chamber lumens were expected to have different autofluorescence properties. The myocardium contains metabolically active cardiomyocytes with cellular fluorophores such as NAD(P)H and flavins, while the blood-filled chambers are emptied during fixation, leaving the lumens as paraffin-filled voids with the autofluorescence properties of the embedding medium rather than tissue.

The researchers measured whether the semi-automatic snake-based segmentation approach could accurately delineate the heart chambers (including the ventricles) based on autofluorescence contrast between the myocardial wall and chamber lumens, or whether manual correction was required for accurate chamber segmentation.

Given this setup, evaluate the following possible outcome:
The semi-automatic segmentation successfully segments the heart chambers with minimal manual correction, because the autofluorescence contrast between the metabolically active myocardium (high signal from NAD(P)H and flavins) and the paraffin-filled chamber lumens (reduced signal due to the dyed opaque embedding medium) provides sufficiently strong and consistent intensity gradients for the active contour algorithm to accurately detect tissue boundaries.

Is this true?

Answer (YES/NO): NO